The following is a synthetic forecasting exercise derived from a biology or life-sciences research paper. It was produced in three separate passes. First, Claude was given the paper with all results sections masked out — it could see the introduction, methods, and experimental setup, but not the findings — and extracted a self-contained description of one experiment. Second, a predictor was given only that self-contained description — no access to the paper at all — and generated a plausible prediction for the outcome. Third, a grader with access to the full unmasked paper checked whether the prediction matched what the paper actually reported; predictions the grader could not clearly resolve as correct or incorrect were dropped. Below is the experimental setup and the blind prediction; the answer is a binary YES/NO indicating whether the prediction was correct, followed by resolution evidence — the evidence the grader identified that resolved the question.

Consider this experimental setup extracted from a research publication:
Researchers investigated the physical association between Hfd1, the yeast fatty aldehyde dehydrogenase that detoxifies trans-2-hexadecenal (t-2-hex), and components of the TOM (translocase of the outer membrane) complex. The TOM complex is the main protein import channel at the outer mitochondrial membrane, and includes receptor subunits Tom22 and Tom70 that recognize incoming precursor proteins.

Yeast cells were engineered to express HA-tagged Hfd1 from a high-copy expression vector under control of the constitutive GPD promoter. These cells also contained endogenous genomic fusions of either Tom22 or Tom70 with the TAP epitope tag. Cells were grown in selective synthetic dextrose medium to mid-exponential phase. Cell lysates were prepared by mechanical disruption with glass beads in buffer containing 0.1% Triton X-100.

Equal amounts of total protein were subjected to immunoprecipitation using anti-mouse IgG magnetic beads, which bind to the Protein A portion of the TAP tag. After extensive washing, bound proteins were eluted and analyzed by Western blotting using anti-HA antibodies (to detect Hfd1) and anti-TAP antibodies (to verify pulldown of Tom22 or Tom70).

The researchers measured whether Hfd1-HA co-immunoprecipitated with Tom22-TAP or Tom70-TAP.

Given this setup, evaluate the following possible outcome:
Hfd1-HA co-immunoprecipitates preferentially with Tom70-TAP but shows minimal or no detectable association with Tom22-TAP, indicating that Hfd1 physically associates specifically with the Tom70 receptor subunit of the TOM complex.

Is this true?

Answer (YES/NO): NO